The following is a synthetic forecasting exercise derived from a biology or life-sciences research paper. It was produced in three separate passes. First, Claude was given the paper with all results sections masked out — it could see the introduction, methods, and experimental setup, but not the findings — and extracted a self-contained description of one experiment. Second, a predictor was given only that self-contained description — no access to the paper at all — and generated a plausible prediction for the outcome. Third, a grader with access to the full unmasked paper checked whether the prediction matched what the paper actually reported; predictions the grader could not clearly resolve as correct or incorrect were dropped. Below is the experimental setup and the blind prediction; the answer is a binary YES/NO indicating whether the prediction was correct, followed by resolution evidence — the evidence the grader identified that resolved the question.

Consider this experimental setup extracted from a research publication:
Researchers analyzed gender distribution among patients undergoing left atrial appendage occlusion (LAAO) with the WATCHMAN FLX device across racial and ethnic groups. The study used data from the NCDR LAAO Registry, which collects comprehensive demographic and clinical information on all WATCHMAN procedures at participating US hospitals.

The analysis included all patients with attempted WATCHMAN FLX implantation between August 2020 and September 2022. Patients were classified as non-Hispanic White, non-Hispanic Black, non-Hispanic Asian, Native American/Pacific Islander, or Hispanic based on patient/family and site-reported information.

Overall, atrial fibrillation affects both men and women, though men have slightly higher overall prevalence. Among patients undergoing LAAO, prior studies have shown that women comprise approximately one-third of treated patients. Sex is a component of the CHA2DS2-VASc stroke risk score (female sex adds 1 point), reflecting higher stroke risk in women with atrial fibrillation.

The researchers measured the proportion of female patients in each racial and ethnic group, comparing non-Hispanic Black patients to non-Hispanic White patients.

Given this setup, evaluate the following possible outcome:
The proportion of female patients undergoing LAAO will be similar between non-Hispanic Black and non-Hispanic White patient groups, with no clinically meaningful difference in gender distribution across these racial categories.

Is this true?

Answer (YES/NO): NO